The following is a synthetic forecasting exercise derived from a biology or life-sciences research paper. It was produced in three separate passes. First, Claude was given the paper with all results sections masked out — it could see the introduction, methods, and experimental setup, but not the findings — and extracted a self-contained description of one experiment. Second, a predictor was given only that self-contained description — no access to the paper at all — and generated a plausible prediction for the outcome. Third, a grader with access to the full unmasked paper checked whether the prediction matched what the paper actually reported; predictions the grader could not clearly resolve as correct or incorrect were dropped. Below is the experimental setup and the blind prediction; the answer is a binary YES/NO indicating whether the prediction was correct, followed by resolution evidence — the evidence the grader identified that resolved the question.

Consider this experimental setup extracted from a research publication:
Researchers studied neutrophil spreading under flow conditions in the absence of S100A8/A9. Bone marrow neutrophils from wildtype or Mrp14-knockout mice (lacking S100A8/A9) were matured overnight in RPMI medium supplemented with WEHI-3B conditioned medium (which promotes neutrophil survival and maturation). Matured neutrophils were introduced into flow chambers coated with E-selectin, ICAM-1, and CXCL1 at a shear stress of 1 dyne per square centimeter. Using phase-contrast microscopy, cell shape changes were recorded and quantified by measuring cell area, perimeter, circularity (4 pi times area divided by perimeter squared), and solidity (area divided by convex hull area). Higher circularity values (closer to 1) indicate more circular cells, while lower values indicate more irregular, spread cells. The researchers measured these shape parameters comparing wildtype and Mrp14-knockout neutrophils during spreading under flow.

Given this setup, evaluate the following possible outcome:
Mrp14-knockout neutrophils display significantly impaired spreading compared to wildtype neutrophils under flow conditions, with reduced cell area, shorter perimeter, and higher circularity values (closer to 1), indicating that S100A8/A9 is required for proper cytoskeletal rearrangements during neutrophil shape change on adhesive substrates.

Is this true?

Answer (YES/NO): YES